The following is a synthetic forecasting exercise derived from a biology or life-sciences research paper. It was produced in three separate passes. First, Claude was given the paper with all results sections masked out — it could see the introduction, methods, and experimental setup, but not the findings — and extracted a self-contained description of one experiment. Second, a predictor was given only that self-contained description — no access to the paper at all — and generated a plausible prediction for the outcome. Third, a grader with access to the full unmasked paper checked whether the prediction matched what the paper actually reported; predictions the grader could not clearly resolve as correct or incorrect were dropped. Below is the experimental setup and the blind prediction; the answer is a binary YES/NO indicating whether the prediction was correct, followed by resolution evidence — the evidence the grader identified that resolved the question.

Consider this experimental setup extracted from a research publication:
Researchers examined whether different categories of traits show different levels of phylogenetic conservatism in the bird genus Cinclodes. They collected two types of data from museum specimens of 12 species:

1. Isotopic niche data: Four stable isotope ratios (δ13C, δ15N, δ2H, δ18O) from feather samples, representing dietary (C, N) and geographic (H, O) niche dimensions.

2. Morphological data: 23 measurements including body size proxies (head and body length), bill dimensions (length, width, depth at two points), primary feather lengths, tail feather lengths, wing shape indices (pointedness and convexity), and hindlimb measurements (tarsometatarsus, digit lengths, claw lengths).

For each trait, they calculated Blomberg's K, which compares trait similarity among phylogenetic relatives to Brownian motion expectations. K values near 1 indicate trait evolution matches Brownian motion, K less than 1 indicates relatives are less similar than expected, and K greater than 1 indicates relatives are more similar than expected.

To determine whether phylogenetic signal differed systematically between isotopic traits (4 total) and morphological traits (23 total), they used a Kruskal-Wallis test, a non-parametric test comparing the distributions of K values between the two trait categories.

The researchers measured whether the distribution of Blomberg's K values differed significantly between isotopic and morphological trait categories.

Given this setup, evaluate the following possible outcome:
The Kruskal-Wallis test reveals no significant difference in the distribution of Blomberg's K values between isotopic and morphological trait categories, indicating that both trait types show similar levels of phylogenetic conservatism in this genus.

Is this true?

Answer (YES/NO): NO